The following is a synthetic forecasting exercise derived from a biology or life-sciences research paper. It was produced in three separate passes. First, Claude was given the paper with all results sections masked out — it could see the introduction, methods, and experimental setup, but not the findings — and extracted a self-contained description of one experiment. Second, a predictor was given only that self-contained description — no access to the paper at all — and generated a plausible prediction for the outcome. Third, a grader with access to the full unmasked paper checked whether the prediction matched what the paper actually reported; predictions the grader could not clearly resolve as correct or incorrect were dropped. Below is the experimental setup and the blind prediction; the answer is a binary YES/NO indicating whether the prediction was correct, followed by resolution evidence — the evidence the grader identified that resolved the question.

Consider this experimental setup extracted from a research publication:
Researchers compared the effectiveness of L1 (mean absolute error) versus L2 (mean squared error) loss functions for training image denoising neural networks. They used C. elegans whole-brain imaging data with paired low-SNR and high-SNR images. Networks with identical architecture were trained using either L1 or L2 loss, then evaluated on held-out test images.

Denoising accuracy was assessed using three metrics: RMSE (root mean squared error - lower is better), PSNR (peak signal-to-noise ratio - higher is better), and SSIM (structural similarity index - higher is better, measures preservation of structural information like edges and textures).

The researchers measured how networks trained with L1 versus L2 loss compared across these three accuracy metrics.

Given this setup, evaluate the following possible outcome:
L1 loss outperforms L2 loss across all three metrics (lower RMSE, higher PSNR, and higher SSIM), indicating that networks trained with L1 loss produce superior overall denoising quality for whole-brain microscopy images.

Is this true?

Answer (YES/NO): NO